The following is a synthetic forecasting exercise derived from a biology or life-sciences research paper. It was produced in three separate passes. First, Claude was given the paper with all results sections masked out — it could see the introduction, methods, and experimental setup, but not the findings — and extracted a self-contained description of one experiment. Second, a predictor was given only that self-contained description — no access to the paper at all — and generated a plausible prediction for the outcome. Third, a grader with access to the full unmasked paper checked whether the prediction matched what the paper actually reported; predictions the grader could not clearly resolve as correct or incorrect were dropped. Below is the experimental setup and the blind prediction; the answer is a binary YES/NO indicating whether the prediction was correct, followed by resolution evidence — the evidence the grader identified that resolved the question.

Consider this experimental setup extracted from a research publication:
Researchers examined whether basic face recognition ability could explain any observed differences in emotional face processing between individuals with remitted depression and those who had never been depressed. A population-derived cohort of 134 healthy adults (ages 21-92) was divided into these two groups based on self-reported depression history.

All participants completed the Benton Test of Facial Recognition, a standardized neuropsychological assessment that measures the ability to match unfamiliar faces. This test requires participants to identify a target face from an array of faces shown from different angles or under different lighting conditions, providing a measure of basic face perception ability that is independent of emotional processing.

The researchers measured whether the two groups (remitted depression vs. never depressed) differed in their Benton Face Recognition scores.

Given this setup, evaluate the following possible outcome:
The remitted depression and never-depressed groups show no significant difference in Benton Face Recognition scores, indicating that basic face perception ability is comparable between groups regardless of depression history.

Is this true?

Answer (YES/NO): YES